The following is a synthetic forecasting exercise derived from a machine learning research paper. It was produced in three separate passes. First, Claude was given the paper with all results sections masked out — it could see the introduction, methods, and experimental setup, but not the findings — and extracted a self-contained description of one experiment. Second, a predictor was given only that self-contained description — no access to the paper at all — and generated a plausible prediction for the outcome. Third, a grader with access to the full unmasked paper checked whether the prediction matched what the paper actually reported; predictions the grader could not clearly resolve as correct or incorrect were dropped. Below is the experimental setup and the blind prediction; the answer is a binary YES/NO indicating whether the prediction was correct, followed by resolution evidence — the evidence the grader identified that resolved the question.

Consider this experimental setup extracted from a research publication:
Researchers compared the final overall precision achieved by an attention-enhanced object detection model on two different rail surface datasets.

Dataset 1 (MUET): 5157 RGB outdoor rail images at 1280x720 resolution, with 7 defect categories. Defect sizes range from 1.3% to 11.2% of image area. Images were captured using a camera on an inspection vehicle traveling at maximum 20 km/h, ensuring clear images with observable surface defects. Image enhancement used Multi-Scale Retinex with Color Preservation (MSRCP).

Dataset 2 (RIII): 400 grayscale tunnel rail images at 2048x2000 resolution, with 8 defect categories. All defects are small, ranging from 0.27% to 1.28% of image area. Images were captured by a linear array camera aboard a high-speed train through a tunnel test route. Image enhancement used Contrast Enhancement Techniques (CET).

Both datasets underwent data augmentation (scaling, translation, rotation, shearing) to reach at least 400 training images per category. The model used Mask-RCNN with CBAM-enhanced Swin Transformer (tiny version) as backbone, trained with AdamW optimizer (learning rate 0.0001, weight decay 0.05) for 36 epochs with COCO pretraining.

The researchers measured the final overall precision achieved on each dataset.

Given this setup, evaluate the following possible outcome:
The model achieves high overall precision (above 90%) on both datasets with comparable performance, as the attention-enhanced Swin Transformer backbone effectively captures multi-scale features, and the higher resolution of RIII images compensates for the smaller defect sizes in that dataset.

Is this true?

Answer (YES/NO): NO